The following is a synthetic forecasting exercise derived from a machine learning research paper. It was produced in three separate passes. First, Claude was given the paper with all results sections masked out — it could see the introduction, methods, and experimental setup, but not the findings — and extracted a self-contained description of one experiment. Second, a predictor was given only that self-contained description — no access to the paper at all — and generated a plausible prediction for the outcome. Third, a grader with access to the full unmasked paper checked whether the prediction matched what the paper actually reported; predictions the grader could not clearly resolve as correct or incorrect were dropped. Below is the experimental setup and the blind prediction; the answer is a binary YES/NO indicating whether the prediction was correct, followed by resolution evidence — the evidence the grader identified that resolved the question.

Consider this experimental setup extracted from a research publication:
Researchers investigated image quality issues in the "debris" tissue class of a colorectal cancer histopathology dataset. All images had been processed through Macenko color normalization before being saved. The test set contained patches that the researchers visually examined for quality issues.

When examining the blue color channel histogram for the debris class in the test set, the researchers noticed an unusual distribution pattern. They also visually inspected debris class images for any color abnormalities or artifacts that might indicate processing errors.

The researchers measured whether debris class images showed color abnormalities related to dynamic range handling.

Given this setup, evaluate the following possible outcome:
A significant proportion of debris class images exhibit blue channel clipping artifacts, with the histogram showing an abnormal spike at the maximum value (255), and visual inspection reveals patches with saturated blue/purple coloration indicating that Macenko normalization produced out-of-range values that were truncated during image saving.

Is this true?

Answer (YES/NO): YES